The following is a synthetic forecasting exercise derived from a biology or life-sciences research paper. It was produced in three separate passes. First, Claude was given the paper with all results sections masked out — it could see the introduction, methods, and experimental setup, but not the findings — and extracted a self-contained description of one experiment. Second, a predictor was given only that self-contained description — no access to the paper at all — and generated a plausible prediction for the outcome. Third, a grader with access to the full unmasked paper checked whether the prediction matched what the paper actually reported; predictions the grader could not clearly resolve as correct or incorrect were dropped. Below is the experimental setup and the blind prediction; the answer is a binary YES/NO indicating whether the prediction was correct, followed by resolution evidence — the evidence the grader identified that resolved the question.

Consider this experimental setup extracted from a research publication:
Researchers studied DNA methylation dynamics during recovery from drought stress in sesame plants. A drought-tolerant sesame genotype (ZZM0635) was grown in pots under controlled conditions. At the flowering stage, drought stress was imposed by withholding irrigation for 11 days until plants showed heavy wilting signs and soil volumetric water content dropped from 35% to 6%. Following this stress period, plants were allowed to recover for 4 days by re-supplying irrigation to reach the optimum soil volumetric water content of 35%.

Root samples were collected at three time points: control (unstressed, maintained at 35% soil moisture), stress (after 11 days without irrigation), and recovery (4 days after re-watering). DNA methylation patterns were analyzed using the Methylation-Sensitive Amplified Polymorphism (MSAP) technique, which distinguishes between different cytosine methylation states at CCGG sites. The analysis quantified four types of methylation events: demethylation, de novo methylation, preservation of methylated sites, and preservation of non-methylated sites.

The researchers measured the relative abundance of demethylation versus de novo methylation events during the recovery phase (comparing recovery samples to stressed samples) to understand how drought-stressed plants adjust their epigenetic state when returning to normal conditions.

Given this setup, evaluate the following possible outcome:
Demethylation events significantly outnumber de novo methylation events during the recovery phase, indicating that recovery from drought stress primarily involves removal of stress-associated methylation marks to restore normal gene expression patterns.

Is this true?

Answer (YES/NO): YES